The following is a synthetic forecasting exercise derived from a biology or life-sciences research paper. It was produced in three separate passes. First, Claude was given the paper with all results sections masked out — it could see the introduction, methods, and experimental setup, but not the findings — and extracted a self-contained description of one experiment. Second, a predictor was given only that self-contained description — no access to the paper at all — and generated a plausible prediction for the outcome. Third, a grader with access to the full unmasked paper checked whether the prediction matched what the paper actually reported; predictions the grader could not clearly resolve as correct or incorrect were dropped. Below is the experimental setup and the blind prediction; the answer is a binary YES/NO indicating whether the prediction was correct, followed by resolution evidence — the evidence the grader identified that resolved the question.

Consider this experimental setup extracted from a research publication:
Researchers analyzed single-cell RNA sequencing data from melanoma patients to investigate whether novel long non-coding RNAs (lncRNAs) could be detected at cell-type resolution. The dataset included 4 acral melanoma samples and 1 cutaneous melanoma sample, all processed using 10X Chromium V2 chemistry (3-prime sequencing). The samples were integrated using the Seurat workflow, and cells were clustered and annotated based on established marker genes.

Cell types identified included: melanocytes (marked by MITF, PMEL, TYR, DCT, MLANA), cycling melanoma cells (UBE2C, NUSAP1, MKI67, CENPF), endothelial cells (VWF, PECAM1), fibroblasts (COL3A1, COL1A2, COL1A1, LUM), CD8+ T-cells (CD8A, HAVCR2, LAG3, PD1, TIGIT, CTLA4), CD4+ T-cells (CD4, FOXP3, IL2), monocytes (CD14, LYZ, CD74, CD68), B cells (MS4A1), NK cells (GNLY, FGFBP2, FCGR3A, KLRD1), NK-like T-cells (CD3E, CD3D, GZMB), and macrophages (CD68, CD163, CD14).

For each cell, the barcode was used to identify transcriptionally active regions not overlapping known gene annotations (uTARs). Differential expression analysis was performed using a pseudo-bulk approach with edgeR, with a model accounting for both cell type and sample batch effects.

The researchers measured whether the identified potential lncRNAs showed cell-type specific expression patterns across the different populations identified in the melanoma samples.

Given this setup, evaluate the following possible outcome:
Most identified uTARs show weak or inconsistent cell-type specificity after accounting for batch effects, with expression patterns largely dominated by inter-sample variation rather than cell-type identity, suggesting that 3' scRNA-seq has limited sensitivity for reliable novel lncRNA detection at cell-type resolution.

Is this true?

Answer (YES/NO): NO